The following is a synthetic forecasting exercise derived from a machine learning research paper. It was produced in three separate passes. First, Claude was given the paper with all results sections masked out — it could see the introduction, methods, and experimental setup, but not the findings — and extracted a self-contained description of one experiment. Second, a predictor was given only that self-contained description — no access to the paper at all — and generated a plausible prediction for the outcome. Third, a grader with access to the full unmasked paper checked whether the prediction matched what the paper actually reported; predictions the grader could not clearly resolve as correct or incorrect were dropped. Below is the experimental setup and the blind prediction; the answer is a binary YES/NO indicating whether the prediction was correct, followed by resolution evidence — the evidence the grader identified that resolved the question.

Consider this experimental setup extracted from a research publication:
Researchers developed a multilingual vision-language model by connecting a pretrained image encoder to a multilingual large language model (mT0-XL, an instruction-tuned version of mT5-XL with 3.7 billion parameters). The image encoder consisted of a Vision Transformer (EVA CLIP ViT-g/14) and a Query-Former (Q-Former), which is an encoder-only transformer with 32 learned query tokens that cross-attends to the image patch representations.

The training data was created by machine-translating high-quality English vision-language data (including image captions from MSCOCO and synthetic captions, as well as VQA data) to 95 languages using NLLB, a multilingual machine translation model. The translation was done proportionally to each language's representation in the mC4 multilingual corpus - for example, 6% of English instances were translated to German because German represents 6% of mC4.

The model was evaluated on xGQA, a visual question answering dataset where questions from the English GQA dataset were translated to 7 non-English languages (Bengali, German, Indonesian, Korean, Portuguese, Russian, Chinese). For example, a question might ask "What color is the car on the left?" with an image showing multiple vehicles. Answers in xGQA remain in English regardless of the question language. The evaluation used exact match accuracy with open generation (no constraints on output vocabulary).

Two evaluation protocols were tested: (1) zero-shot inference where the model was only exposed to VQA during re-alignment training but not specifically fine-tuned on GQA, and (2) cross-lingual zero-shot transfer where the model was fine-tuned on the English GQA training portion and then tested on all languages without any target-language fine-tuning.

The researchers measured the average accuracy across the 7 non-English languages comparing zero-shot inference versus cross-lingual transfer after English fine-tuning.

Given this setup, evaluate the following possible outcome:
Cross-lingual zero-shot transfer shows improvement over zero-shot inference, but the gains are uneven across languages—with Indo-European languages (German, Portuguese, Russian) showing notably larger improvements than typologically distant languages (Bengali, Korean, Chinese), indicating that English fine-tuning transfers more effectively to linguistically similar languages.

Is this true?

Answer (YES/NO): NO